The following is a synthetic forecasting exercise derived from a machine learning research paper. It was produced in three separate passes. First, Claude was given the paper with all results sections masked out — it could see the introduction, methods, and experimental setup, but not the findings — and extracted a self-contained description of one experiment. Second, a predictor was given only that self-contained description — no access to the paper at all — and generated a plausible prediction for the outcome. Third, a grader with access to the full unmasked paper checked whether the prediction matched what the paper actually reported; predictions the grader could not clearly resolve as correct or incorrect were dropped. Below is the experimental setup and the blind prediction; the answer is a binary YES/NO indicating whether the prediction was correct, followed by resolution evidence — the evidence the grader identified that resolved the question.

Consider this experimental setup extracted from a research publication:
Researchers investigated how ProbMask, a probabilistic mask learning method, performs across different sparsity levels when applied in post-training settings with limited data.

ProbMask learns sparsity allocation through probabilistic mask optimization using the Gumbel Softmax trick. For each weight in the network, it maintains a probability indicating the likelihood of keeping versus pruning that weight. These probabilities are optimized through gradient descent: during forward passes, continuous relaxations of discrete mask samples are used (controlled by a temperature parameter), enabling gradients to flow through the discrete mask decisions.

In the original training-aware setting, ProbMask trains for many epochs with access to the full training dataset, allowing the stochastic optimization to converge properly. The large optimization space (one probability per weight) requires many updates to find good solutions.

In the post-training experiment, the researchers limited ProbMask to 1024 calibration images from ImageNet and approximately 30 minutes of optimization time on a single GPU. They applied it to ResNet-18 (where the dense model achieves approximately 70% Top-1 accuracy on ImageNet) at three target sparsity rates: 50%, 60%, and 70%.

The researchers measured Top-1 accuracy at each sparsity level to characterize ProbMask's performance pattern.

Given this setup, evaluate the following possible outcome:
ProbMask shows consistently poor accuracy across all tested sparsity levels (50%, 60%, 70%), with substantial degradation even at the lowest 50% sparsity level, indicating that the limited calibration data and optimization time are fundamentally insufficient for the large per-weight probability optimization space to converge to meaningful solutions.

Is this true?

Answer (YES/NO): YES